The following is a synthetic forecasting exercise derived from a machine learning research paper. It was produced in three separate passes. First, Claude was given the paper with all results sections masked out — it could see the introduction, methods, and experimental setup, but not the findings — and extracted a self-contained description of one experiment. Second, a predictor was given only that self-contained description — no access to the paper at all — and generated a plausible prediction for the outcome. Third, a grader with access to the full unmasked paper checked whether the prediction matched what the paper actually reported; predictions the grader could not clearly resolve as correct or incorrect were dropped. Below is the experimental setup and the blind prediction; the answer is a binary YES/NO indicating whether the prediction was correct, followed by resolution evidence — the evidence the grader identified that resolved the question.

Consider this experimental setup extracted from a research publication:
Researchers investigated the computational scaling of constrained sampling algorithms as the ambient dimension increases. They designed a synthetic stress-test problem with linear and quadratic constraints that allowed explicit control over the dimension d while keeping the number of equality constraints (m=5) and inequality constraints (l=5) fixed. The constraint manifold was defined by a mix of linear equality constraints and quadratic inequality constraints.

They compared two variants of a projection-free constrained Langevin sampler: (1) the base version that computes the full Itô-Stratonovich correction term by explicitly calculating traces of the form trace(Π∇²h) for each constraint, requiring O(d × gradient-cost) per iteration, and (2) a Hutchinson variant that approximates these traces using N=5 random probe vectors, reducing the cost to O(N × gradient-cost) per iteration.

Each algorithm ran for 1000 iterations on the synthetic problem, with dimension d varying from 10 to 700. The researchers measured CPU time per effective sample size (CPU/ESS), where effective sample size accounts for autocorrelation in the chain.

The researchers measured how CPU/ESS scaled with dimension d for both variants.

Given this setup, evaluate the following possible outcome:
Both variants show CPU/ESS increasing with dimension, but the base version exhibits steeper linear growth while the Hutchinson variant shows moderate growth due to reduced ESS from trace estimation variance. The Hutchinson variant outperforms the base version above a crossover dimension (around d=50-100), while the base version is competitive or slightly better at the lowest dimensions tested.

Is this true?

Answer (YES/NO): NO